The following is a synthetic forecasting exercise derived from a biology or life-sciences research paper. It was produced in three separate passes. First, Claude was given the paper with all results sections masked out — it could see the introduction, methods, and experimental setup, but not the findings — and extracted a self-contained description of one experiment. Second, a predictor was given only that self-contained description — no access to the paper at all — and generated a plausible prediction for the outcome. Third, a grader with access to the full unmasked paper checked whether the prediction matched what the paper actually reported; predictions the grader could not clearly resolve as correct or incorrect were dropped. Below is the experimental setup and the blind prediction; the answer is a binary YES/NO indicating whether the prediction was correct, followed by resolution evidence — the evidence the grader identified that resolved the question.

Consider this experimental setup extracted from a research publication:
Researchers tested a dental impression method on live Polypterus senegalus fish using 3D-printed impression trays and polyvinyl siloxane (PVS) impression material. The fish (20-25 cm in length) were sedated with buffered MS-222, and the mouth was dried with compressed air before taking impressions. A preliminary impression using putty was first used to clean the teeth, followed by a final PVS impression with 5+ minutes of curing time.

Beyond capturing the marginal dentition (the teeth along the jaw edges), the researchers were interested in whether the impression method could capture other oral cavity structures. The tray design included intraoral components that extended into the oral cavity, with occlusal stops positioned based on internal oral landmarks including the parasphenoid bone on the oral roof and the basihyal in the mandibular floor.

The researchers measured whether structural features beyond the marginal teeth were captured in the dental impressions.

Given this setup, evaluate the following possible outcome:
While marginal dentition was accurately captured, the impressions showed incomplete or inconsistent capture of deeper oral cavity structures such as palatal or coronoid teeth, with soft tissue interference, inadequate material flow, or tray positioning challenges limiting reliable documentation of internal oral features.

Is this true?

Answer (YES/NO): NO